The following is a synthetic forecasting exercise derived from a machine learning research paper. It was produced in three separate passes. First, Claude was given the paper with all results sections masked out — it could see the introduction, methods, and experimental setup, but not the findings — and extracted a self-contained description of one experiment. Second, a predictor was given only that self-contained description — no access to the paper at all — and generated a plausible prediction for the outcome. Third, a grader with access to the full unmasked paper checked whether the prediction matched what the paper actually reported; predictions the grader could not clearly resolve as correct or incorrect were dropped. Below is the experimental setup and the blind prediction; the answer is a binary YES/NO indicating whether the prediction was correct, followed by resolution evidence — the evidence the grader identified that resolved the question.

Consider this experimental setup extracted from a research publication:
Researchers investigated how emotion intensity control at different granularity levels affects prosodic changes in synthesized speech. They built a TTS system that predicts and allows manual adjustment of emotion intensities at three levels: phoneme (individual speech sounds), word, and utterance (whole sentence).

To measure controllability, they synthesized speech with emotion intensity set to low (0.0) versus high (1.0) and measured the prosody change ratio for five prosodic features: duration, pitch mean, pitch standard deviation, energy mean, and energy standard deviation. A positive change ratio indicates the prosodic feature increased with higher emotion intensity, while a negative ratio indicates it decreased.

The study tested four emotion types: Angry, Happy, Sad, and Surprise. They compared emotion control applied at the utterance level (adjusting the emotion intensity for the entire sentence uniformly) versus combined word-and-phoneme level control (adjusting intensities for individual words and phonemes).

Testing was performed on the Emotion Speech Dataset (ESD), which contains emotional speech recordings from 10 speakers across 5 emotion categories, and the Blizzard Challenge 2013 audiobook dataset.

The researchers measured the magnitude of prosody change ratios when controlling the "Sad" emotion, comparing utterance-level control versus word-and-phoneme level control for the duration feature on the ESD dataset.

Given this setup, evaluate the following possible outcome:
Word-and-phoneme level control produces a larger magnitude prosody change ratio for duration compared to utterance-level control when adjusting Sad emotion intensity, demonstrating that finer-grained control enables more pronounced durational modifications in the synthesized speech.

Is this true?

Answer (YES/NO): YES